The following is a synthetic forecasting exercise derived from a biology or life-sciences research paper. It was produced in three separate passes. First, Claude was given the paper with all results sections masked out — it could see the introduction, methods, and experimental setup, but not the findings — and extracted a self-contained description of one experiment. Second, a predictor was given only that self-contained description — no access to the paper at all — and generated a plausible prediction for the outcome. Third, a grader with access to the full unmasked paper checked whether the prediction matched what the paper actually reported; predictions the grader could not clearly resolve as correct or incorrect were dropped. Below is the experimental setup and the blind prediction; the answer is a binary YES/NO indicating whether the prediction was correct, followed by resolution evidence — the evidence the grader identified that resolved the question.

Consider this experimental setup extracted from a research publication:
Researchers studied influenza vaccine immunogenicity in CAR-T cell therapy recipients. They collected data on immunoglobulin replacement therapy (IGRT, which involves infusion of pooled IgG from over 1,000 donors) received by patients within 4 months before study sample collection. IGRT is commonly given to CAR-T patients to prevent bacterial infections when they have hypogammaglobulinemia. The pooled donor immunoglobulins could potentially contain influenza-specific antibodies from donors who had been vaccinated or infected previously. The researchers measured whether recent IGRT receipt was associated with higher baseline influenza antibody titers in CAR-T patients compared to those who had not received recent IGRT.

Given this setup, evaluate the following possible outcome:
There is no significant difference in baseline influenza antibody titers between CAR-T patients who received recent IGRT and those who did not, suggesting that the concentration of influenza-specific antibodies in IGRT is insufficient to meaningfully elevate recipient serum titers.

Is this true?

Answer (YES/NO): YES